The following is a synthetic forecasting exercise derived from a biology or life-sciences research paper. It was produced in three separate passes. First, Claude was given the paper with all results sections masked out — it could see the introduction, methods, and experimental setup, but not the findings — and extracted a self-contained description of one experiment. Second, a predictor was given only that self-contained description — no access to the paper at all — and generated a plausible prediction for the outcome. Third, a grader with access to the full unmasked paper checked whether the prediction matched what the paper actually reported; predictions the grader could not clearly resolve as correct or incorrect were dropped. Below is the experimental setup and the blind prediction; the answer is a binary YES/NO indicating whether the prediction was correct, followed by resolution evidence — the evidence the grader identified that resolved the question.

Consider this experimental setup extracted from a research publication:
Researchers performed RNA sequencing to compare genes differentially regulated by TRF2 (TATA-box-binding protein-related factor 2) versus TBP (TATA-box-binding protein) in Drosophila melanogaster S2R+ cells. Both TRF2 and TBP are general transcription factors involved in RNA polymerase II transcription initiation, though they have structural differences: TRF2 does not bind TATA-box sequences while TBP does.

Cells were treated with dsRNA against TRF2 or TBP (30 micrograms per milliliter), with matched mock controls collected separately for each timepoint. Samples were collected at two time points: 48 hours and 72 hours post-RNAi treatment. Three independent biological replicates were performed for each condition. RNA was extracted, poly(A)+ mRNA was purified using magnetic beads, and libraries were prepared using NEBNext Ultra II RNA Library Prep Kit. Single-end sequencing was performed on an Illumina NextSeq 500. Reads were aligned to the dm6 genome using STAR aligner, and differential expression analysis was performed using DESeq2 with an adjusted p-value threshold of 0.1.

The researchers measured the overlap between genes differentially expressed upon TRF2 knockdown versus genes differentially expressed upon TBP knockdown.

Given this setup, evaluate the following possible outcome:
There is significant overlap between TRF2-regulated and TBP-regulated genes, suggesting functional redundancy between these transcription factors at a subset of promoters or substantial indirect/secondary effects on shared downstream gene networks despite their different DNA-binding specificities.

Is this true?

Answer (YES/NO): NO